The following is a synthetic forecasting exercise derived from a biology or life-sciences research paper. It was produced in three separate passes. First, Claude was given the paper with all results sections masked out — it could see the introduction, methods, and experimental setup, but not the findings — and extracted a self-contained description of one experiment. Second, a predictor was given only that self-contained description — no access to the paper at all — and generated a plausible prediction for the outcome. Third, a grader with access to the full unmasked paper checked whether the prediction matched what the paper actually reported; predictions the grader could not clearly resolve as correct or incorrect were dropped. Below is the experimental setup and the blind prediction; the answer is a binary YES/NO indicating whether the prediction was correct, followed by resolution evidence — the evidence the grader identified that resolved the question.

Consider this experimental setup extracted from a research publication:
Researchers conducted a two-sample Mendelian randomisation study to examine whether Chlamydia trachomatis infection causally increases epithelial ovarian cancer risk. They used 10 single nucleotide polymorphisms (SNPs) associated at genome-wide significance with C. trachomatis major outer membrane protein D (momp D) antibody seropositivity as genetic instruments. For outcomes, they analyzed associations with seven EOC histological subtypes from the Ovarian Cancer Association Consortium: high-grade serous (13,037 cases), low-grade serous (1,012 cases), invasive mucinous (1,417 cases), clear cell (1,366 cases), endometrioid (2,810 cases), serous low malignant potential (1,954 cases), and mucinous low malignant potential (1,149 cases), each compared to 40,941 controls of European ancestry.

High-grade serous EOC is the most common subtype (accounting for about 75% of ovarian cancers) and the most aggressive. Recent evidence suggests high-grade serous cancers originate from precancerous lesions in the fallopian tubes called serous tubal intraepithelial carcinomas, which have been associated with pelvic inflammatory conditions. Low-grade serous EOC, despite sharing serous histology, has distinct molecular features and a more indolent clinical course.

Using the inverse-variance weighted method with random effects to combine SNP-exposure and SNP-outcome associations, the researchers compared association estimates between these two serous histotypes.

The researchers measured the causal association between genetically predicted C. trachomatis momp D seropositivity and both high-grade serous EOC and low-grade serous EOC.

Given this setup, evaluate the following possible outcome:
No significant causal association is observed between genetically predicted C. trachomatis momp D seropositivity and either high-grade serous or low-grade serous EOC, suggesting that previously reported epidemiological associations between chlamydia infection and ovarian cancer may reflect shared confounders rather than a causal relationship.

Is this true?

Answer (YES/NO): NO